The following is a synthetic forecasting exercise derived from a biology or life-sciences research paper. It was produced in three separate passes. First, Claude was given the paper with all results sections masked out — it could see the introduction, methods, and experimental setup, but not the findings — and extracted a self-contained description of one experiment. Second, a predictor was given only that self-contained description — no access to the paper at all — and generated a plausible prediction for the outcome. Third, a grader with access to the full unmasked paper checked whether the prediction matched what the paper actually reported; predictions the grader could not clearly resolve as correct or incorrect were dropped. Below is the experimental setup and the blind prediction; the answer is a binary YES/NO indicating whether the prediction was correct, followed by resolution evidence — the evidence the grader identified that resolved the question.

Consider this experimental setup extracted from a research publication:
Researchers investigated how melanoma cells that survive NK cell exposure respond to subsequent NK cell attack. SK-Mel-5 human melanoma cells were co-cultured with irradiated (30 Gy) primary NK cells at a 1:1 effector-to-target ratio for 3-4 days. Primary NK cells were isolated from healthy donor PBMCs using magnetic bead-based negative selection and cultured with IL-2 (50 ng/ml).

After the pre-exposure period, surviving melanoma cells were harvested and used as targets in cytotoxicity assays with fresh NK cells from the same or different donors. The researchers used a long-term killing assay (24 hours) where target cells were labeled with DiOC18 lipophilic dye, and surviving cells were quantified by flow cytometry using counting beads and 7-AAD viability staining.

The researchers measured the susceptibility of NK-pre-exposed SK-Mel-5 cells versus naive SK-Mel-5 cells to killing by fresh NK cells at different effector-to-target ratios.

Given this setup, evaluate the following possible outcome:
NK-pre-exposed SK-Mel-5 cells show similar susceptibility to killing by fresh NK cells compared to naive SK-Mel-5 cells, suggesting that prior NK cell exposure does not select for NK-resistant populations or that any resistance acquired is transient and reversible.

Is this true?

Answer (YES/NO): NO